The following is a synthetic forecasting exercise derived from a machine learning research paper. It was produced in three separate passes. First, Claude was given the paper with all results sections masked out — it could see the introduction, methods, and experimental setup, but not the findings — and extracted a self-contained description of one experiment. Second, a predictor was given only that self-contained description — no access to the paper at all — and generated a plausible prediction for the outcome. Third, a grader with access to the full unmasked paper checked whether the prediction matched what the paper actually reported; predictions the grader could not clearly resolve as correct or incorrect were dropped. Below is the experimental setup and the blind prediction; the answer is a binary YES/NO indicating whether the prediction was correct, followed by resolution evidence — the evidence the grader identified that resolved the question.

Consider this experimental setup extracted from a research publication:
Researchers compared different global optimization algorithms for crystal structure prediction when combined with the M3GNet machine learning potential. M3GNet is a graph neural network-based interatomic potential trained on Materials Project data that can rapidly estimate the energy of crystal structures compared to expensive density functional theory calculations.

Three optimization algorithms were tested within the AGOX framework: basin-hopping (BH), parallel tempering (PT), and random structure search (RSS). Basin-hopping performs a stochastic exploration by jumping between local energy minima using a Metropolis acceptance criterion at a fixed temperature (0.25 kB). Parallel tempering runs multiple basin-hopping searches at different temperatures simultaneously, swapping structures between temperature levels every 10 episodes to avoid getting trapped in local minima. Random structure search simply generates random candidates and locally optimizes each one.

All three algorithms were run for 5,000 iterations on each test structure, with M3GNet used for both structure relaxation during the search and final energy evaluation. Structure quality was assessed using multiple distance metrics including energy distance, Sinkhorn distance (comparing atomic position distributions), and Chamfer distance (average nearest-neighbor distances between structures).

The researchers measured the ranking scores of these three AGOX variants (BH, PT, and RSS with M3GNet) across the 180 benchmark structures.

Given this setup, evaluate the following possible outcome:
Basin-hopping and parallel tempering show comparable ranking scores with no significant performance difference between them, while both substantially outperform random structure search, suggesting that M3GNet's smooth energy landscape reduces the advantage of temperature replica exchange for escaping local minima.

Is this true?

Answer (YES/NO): NO